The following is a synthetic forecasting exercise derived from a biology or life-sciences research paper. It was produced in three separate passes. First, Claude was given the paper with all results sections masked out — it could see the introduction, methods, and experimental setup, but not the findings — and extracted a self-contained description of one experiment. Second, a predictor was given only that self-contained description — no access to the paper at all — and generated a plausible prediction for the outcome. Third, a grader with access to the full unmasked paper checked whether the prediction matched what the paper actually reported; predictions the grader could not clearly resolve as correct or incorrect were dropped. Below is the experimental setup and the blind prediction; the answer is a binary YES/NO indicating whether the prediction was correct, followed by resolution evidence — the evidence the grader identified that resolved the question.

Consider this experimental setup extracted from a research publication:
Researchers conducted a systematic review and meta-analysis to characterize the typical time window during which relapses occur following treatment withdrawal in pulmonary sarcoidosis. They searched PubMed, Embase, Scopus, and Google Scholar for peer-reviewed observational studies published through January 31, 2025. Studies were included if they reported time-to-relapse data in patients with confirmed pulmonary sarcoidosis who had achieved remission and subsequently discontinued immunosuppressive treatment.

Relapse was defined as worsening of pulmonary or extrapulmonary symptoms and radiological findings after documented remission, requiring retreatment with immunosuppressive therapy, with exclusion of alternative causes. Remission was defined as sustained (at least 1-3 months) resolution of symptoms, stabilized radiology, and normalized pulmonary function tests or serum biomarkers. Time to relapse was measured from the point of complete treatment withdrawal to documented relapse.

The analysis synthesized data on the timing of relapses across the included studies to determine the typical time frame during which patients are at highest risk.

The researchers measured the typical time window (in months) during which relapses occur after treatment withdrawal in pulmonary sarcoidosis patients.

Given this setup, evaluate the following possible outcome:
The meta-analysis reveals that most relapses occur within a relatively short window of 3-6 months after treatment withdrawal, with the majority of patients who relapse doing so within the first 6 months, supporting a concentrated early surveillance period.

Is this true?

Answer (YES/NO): NO